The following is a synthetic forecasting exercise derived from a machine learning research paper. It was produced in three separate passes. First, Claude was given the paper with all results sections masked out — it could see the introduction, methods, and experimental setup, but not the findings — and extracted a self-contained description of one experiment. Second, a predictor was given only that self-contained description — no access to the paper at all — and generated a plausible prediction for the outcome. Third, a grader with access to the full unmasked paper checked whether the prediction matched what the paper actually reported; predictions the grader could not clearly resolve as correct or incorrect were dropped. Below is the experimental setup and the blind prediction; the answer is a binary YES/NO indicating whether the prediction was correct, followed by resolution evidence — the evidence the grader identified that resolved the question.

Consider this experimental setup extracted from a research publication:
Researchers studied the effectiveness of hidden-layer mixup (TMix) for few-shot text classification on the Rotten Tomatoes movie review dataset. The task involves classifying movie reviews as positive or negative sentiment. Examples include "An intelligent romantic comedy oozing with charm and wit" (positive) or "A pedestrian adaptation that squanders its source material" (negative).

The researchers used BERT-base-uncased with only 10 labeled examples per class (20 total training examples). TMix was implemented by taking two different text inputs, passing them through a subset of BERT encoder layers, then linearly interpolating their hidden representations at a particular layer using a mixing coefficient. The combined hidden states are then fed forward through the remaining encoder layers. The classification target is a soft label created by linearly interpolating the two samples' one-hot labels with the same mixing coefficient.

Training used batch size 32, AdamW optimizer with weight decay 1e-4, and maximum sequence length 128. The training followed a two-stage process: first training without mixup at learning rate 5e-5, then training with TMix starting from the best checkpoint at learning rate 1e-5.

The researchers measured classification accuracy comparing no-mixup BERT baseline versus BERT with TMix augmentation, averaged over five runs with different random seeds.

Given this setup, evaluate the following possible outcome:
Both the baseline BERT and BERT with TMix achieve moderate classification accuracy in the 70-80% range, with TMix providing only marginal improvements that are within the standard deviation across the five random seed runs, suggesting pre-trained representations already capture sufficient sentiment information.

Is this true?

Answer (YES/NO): NO